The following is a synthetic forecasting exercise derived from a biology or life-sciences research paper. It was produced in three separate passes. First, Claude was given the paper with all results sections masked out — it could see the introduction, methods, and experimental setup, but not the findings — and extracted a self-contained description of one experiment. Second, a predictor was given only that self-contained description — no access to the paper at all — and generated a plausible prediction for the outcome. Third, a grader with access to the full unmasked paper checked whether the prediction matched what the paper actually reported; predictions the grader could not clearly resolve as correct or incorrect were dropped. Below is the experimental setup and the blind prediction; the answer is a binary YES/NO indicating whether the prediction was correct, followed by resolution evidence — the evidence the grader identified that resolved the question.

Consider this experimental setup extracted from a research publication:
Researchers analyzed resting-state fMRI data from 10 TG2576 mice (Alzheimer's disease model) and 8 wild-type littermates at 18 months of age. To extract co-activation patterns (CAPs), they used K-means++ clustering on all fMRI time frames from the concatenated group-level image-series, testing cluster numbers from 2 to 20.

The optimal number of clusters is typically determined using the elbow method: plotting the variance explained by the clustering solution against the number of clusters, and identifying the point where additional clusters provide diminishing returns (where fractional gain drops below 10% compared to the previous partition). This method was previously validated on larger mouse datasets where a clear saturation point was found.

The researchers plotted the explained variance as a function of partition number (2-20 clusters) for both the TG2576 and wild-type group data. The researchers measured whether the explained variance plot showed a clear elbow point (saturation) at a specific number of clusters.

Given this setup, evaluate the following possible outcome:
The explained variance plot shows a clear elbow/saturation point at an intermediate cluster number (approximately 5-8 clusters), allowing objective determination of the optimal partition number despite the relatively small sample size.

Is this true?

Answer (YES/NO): NO